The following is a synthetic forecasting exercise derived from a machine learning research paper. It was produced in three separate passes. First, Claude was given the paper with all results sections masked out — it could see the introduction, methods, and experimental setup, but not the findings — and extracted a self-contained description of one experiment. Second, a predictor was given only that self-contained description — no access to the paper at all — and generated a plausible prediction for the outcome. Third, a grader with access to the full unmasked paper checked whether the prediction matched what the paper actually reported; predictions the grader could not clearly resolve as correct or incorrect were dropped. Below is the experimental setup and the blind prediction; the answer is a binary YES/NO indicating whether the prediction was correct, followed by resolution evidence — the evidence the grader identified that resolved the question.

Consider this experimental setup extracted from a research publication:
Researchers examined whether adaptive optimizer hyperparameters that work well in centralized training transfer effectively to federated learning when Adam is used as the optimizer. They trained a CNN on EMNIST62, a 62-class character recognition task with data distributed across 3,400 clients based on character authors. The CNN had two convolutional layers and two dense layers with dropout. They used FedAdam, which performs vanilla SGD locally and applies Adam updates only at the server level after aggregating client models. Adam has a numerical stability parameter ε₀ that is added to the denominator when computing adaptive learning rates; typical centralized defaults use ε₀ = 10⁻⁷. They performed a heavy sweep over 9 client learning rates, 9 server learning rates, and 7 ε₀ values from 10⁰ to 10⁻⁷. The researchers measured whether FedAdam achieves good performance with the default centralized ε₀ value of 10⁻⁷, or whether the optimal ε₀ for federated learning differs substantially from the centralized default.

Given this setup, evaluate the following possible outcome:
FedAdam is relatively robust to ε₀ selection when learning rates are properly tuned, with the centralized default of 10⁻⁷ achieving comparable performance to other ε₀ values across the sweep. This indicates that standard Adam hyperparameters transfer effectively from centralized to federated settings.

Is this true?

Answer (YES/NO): NO